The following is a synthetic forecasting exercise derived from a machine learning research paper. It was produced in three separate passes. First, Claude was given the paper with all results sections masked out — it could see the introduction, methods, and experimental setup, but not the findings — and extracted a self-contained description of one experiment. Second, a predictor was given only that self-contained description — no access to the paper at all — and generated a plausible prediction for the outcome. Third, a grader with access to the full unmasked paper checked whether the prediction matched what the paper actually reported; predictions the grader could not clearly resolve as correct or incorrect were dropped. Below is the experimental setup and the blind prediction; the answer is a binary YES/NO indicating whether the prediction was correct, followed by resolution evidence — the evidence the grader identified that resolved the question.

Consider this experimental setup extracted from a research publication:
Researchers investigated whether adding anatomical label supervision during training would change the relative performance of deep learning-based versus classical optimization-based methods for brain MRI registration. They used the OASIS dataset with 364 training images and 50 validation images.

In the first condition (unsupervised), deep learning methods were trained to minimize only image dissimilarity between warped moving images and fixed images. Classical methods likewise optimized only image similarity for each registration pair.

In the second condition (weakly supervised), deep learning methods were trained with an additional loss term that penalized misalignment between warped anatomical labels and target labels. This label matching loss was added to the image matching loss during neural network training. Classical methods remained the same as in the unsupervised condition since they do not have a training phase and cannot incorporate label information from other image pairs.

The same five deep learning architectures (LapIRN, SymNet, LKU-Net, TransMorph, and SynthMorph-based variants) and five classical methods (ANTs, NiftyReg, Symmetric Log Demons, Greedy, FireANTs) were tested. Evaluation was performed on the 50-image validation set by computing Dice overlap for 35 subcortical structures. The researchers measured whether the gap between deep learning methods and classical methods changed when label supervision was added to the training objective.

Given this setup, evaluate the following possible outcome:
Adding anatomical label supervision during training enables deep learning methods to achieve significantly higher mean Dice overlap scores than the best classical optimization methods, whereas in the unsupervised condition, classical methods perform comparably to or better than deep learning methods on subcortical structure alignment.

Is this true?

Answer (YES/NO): YES